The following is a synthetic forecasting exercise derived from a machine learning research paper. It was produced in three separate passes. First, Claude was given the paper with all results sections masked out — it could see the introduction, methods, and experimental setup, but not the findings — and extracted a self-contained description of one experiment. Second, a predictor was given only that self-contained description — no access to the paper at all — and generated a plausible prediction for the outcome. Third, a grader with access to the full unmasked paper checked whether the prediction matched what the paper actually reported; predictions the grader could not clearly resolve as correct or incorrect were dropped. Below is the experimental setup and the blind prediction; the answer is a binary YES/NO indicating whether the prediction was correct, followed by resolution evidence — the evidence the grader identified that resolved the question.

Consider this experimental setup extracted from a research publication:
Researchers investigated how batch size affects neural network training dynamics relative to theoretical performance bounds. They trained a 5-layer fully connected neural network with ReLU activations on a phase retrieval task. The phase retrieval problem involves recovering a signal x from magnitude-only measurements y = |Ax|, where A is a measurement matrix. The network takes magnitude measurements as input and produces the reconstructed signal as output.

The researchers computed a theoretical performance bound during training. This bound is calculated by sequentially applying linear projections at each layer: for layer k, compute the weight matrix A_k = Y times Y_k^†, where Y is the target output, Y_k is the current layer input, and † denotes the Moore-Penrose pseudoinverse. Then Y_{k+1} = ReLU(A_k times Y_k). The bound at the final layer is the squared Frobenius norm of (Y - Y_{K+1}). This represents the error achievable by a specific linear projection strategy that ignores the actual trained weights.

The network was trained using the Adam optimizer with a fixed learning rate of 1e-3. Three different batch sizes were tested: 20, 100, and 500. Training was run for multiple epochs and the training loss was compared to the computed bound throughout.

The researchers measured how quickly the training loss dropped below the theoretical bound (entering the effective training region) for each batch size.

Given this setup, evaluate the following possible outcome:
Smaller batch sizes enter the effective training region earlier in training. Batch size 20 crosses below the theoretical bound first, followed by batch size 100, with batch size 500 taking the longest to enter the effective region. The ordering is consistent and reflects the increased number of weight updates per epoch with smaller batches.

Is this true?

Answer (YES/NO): YES